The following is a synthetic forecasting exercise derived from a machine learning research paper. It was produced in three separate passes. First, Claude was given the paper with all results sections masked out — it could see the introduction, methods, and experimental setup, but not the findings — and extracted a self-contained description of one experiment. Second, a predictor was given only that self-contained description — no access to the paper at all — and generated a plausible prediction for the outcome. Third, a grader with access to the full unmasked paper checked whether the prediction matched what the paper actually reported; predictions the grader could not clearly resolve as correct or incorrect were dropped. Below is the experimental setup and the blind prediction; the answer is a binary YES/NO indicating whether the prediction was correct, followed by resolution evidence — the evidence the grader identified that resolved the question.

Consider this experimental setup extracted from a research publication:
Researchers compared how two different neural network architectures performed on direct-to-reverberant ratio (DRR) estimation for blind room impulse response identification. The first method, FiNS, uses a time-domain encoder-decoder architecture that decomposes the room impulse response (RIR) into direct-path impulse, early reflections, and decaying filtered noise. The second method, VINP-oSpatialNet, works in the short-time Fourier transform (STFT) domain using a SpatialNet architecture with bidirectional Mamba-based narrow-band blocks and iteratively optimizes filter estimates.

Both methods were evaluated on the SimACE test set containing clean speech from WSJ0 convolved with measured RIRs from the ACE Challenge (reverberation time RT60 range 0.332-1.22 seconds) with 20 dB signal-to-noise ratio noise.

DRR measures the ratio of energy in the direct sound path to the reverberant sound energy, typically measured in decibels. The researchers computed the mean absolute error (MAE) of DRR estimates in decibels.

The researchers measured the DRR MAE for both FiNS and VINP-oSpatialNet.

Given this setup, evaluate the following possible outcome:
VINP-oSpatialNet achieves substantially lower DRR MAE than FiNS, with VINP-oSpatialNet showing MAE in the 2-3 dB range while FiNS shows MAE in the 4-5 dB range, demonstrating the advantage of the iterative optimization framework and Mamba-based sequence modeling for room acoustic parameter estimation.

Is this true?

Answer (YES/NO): NO